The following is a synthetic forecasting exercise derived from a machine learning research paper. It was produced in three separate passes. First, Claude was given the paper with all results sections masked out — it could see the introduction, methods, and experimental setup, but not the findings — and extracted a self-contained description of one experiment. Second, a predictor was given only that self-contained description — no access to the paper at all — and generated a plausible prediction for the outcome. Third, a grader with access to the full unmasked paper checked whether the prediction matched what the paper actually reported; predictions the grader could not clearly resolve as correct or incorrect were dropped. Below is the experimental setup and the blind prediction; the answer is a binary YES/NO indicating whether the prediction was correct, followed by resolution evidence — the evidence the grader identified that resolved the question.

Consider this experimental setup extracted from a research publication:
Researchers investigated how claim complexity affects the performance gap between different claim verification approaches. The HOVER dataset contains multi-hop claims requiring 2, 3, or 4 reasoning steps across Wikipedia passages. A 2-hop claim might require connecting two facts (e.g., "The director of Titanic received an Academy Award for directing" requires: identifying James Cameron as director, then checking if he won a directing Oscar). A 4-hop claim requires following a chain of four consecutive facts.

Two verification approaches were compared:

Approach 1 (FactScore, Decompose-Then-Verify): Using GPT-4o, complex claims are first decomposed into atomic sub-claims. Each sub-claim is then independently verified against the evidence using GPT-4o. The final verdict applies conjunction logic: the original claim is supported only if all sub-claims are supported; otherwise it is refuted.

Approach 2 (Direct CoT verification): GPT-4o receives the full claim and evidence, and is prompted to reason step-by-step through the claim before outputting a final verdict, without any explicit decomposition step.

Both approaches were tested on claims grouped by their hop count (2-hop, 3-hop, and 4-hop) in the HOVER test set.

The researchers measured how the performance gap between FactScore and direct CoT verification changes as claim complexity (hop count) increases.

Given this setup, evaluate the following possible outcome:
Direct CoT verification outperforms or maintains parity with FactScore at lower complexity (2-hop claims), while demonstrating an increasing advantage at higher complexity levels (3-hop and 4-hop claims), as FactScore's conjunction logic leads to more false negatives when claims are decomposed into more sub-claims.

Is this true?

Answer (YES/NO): YES